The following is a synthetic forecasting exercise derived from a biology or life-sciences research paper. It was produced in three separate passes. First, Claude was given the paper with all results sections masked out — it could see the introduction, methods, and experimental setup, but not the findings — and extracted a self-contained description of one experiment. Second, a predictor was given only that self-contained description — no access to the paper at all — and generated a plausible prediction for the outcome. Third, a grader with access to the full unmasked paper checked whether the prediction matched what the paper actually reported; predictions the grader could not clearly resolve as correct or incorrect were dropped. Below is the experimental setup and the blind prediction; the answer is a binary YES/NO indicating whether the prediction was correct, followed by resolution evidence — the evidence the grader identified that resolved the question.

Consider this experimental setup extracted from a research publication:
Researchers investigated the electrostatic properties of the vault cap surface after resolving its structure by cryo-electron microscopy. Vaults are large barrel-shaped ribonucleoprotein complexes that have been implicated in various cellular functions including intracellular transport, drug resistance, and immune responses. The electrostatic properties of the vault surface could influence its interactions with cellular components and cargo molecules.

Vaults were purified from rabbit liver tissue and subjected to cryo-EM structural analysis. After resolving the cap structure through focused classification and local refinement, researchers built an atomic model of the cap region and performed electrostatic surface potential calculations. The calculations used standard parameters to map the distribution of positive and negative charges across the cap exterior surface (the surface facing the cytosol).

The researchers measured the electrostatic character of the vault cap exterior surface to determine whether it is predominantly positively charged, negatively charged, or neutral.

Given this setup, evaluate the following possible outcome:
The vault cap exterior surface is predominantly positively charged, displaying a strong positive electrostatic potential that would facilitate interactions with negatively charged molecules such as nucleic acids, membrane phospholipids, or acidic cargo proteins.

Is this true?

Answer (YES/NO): YES